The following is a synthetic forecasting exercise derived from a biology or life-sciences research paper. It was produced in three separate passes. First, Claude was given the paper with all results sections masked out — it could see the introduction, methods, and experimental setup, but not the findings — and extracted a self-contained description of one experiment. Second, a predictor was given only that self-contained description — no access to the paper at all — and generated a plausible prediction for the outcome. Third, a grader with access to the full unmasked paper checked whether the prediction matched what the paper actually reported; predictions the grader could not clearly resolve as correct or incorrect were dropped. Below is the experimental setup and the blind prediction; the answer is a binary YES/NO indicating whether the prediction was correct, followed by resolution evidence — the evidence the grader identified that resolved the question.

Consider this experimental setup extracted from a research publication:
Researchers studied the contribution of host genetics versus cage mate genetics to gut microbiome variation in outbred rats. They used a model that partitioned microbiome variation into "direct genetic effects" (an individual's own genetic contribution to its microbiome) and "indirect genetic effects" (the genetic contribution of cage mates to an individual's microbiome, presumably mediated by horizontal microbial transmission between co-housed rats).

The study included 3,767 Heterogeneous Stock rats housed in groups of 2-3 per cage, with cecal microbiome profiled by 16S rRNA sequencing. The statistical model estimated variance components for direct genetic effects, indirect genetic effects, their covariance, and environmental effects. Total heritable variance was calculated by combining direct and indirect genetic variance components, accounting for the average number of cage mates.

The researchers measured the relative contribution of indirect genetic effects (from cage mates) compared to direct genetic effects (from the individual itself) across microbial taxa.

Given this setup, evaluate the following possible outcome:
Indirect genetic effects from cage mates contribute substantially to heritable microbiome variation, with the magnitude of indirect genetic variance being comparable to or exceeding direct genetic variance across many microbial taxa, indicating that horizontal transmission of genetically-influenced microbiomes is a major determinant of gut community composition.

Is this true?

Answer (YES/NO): NO